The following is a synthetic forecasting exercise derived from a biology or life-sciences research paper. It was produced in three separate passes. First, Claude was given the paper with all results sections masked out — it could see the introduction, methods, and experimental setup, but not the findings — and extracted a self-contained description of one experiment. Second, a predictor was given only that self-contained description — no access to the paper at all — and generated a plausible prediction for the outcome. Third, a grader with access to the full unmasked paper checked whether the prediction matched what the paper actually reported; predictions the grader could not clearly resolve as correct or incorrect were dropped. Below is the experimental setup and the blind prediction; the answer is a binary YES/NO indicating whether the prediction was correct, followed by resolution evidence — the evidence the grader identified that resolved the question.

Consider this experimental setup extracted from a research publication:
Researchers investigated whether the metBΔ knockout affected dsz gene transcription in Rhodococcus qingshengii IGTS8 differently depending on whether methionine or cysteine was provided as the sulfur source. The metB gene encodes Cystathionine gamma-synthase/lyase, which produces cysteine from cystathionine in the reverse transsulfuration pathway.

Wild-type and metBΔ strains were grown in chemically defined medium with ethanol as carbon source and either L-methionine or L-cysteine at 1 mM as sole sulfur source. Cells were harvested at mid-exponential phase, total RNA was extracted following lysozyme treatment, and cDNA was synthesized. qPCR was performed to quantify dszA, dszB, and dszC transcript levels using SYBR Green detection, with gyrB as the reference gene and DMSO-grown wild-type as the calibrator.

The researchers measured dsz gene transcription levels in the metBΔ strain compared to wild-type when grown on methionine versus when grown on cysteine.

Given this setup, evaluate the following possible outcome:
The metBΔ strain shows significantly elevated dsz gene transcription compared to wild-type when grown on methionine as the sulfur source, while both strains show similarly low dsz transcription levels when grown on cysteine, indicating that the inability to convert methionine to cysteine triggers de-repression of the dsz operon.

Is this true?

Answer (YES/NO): YES